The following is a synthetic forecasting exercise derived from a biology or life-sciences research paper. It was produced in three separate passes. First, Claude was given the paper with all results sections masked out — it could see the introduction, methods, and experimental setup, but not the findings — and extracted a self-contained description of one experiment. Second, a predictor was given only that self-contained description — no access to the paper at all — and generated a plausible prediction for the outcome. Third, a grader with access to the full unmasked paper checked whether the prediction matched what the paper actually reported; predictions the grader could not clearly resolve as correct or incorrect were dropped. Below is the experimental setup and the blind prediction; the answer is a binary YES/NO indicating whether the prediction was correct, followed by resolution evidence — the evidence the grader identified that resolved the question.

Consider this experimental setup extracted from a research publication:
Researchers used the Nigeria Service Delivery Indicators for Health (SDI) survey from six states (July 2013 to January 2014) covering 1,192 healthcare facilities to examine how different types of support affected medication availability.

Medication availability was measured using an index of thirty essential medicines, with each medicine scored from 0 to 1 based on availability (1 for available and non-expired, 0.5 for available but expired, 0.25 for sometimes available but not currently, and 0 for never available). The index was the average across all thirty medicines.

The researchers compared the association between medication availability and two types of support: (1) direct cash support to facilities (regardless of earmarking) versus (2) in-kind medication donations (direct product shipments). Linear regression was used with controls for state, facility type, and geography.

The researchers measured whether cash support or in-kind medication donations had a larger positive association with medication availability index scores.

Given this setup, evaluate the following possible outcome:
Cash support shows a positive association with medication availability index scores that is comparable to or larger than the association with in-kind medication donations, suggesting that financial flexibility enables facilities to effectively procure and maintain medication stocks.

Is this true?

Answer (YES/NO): YES